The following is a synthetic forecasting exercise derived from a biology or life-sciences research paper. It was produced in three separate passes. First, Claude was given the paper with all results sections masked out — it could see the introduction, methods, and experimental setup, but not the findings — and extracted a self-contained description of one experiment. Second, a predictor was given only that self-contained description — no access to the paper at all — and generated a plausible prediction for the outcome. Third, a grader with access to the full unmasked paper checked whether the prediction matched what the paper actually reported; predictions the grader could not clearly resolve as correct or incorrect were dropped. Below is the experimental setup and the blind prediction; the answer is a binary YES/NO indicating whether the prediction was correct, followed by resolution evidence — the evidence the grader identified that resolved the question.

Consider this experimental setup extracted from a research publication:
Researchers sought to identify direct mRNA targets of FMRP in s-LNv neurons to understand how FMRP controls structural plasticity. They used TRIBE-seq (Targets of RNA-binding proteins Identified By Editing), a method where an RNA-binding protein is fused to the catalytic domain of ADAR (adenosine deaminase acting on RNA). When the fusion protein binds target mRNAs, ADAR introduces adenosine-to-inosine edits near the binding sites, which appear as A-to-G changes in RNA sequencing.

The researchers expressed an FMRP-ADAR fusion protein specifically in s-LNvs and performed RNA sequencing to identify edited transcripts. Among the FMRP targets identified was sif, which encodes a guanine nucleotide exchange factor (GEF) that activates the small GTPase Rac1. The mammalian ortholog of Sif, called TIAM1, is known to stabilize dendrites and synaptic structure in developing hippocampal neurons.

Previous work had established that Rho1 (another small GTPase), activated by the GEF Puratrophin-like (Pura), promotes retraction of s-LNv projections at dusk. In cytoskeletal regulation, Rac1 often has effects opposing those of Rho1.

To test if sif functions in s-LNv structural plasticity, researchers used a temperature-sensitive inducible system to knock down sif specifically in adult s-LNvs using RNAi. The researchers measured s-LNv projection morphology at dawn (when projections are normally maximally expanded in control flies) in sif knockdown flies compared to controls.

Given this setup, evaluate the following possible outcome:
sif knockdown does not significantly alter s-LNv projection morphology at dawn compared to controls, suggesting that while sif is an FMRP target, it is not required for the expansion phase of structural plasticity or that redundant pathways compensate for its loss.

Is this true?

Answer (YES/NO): NO